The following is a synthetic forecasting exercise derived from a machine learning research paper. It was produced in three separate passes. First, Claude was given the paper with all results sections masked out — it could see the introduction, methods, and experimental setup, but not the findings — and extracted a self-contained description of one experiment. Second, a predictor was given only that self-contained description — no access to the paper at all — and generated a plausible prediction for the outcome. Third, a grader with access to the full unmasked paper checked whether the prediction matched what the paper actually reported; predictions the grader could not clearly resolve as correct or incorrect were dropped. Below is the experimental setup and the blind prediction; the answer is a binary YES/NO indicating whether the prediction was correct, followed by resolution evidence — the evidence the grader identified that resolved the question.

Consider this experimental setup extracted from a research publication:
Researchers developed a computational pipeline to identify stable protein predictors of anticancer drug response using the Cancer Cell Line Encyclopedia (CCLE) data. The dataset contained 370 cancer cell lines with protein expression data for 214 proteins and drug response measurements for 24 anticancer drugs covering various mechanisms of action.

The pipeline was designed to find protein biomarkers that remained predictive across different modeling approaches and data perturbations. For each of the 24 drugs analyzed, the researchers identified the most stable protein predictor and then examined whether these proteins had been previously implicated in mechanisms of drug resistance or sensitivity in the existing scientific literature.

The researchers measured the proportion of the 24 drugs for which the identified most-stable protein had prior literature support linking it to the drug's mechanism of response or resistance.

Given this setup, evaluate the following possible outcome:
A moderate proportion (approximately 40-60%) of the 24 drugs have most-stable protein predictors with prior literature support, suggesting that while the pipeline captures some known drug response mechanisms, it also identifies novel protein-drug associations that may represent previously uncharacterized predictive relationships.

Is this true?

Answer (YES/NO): NO